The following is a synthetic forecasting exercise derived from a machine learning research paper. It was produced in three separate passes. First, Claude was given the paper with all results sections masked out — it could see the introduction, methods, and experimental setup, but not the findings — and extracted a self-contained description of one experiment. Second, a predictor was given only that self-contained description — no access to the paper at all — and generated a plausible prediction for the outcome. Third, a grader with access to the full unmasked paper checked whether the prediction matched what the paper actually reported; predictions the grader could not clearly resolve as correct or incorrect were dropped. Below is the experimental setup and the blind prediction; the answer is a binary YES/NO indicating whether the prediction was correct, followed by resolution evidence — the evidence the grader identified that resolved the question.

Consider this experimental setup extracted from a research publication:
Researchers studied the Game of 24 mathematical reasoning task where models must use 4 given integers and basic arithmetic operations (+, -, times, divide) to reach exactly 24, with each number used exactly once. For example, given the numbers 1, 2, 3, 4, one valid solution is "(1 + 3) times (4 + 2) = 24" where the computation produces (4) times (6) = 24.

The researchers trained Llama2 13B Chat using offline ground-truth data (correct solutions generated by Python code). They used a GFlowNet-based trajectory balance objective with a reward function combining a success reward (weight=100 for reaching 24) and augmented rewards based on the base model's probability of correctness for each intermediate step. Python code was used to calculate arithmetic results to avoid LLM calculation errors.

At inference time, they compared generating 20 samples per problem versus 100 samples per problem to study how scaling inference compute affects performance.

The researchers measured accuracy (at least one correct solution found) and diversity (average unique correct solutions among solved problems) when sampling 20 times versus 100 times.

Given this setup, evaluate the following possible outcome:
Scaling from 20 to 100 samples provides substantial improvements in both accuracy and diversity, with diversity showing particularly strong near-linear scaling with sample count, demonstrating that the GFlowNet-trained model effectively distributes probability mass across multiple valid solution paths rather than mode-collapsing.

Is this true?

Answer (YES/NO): NO